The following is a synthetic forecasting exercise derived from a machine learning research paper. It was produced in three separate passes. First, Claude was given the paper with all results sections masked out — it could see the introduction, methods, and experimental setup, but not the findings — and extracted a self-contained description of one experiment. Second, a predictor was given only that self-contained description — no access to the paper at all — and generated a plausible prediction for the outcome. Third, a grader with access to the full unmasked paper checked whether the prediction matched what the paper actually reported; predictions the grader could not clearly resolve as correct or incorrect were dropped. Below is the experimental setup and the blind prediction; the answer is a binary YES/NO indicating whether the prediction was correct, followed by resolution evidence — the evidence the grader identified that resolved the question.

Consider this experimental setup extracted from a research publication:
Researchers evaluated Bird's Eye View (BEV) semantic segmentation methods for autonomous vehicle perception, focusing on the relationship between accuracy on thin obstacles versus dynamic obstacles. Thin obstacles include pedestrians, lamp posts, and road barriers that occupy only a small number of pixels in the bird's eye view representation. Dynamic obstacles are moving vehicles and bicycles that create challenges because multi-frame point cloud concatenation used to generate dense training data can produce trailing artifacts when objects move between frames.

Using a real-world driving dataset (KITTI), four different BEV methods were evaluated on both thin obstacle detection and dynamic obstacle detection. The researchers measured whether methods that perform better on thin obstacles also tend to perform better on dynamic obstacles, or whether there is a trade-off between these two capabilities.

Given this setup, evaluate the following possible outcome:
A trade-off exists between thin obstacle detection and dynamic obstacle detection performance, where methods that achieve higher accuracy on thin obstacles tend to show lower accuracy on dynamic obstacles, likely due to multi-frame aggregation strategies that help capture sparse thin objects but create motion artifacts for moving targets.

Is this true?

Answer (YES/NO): NO